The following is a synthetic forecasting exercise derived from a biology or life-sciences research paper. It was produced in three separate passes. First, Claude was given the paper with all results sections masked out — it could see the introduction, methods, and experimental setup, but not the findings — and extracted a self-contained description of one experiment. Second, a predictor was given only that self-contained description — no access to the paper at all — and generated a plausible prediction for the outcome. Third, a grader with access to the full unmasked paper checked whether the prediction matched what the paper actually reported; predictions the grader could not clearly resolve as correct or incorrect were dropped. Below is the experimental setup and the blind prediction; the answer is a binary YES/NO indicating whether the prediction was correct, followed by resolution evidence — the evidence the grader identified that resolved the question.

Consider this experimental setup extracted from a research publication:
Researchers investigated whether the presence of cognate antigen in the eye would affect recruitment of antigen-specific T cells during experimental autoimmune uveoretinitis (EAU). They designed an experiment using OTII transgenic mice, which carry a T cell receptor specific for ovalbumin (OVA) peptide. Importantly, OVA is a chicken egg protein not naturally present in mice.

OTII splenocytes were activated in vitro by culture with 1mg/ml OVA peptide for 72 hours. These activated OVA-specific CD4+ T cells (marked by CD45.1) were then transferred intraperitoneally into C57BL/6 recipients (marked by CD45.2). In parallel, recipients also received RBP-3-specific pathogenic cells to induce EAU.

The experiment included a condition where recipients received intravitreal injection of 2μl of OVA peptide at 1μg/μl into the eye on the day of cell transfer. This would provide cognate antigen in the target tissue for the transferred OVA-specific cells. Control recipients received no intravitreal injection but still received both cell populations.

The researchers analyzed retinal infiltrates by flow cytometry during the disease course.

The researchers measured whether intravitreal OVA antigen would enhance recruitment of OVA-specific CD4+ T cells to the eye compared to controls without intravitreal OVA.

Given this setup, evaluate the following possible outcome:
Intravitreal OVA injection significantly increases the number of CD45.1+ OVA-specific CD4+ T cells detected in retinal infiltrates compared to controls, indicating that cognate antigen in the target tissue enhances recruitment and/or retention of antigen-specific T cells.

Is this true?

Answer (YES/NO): YES